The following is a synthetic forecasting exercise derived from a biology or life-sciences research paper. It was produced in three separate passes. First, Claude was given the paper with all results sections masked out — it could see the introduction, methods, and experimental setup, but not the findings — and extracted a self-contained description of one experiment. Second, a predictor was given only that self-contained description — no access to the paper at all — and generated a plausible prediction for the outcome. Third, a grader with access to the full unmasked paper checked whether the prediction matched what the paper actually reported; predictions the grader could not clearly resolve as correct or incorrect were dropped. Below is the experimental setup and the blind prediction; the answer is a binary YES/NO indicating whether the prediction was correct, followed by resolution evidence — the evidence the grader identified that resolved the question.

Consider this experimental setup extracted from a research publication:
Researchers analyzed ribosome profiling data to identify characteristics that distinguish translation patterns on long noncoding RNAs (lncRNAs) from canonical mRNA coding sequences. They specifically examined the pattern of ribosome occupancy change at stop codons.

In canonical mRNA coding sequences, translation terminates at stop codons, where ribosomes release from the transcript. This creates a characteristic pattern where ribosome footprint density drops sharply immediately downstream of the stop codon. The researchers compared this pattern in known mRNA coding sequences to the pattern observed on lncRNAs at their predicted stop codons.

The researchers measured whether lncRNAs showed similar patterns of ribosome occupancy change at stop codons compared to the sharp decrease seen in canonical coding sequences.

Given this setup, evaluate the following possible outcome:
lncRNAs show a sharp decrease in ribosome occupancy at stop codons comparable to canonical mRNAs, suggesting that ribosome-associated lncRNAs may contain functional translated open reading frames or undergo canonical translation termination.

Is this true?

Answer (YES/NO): NO